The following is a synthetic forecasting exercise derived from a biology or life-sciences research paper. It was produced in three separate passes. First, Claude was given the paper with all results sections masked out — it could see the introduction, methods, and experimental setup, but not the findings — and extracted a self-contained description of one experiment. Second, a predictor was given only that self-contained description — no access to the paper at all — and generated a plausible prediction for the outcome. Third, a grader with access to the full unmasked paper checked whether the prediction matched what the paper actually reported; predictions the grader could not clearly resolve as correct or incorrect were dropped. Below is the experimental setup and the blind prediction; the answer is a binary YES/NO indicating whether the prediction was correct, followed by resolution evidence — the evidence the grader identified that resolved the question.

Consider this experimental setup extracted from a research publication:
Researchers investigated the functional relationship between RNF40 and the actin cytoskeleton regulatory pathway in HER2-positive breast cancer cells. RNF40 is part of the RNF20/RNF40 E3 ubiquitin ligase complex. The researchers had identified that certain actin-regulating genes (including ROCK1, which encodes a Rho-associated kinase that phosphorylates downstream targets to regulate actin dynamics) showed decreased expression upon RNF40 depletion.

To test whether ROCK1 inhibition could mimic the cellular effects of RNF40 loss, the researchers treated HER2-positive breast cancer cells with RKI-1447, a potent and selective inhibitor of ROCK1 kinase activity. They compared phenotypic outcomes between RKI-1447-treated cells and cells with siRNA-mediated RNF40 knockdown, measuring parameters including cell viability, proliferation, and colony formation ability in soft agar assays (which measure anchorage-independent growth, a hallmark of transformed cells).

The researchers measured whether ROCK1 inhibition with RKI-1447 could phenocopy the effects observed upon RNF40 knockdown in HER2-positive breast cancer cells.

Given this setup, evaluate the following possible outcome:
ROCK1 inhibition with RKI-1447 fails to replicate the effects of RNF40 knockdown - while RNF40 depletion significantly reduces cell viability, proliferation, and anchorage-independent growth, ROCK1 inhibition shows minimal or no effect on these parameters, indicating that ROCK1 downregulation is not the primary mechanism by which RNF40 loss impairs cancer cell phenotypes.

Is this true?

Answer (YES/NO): NO